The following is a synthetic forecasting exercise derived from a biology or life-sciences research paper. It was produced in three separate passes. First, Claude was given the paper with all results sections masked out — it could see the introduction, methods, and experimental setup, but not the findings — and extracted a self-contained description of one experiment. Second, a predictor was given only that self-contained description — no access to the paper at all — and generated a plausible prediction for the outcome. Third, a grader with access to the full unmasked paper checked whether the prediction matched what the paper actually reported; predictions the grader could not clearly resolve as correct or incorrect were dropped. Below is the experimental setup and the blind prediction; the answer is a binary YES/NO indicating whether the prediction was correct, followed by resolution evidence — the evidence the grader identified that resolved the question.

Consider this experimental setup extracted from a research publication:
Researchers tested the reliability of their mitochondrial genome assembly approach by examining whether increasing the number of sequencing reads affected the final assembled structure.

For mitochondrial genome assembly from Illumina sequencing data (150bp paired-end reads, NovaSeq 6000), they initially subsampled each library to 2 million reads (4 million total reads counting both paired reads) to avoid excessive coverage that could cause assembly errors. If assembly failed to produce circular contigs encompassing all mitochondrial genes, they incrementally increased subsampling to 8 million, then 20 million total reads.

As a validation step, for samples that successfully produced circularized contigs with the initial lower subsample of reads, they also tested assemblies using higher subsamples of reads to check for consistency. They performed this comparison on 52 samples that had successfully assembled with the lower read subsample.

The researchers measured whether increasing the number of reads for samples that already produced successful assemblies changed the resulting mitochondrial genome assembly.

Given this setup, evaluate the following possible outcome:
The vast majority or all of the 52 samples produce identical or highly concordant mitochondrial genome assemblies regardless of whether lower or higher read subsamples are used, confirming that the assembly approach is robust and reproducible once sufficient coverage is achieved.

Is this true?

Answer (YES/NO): YES